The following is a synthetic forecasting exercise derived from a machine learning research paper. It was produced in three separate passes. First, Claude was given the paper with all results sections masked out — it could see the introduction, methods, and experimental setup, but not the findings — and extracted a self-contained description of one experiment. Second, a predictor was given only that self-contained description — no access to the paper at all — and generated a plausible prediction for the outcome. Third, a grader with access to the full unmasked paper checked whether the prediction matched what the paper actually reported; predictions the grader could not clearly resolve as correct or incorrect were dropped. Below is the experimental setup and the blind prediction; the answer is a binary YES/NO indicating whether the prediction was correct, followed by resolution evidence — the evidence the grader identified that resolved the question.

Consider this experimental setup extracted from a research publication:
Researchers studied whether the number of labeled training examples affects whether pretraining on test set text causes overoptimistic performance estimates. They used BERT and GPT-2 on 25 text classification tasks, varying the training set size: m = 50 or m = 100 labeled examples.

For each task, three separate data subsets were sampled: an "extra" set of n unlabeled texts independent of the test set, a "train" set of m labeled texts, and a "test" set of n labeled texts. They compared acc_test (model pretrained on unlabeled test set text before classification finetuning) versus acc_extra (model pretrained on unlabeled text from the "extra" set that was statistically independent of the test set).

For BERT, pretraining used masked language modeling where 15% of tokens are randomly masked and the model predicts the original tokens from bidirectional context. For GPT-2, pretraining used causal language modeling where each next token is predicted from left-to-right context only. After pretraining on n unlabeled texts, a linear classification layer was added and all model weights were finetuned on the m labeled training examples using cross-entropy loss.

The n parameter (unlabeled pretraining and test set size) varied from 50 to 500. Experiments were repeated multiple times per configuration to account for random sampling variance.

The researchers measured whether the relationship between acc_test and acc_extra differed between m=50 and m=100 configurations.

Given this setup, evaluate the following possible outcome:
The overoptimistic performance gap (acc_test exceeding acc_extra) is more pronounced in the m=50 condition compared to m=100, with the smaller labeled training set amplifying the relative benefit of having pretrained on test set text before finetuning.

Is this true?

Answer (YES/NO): NO